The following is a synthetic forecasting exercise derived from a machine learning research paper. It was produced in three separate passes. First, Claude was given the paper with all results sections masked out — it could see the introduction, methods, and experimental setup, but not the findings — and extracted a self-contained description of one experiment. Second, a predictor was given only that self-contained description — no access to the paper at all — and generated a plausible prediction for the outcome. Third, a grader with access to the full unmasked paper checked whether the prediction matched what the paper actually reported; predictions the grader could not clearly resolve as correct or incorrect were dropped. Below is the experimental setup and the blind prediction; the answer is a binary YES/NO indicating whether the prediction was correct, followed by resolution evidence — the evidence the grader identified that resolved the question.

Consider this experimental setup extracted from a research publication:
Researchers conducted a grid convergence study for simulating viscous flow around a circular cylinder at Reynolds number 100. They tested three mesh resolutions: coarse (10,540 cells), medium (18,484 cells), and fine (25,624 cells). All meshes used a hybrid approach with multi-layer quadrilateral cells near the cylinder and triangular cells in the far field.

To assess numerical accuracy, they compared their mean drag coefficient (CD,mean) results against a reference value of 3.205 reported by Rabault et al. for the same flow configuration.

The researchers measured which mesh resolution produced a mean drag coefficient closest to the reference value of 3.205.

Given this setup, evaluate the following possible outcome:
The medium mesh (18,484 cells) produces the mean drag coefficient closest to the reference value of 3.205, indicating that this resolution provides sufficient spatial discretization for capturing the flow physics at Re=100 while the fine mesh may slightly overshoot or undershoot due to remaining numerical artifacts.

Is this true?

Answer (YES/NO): YES